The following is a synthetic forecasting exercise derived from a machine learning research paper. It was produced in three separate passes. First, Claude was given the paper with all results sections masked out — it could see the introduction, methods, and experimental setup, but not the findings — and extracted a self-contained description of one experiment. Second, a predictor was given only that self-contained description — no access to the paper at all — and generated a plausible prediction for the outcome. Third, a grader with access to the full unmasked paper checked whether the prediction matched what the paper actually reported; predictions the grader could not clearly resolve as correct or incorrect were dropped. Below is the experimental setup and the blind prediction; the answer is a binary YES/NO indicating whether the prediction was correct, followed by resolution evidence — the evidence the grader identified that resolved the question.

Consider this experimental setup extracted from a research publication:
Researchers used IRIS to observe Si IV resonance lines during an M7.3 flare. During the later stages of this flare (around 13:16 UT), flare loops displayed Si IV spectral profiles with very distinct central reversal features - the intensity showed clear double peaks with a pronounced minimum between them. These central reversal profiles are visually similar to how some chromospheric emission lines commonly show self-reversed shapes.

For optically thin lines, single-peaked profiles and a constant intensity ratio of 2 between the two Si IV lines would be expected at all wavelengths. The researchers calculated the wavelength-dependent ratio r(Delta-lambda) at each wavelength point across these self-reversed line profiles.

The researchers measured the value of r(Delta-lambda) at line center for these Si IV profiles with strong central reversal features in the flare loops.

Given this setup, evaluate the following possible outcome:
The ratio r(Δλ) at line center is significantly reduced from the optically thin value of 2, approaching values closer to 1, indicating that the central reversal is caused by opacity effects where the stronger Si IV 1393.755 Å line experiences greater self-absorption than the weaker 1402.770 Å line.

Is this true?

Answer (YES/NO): YES